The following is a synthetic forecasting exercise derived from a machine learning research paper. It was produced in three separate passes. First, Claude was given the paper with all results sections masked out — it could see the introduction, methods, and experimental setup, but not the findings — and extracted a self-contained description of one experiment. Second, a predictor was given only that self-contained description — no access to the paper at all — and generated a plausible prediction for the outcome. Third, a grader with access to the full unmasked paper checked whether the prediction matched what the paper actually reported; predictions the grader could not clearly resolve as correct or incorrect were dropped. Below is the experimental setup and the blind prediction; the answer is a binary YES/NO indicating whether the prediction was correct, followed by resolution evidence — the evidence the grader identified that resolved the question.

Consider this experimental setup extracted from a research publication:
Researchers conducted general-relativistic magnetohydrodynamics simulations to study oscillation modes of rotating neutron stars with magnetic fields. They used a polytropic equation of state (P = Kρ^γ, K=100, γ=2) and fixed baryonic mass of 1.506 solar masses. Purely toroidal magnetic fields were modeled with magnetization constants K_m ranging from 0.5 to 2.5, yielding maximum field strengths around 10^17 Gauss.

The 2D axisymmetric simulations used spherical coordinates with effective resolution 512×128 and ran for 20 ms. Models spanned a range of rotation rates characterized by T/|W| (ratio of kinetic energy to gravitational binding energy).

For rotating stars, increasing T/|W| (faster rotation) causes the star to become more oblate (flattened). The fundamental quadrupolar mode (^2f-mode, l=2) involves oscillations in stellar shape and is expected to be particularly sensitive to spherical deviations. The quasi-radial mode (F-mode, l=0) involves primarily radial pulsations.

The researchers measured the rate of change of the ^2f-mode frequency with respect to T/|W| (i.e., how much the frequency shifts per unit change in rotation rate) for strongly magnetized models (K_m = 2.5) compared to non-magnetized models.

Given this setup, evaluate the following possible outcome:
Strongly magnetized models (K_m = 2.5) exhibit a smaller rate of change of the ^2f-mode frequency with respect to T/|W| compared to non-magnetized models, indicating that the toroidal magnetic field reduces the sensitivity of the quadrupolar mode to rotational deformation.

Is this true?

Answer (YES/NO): YES